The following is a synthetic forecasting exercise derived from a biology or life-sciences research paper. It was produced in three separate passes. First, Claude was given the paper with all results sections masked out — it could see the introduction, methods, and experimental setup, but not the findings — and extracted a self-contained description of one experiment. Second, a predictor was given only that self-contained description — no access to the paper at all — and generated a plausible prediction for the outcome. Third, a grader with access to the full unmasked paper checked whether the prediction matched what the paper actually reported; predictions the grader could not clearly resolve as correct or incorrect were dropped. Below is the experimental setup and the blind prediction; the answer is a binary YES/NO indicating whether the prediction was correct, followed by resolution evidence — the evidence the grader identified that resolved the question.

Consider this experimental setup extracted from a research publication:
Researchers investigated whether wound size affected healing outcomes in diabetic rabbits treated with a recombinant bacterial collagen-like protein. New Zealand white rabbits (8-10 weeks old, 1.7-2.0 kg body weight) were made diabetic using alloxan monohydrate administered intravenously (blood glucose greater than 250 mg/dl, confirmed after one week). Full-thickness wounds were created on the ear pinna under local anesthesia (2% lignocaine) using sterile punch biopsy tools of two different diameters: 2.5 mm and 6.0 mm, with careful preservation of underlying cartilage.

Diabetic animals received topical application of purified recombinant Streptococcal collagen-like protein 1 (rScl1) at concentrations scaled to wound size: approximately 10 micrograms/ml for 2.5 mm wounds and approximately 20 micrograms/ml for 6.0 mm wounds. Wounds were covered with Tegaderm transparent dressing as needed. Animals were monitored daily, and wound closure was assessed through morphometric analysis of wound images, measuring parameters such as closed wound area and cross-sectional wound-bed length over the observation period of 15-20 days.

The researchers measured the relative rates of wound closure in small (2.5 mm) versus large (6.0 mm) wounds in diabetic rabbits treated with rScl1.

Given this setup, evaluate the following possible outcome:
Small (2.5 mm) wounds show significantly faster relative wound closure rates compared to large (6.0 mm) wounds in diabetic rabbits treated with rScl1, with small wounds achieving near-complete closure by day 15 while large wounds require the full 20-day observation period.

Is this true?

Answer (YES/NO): NO